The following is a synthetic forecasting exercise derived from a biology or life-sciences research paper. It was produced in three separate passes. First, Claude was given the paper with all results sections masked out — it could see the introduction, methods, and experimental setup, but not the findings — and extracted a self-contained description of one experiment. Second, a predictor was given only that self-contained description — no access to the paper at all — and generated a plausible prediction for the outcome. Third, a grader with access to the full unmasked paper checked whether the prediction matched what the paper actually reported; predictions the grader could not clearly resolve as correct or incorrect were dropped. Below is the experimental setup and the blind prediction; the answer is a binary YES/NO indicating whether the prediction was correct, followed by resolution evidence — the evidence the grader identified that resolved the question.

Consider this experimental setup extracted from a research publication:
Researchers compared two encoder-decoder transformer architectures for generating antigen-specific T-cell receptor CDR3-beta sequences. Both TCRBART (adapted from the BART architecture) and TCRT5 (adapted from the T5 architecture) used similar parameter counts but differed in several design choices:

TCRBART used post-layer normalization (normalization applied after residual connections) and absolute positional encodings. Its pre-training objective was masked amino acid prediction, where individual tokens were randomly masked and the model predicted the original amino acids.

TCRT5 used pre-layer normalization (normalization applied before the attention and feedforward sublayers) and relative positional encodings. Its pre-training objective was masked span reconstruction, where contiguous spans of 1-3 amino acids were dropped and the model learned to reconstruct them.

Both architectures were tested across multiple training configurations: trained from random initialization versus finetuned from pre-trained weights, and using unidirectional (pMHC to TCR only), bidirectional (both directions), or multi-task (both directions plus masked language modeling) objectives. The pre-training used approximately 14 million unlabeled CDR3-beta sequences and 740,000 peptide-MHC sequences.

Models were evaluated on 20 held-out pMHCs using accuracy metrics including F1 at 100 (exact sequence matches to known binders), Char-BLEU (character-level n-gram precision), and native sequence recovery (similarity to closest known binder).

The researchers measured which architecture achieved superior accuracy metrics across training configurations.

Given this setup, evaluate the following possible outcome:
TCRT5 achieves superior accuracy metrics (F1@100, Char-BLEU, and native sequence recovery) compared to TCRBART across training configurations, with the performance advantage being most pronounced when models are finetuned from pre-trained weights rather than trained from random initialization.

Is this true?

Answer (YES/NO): NO